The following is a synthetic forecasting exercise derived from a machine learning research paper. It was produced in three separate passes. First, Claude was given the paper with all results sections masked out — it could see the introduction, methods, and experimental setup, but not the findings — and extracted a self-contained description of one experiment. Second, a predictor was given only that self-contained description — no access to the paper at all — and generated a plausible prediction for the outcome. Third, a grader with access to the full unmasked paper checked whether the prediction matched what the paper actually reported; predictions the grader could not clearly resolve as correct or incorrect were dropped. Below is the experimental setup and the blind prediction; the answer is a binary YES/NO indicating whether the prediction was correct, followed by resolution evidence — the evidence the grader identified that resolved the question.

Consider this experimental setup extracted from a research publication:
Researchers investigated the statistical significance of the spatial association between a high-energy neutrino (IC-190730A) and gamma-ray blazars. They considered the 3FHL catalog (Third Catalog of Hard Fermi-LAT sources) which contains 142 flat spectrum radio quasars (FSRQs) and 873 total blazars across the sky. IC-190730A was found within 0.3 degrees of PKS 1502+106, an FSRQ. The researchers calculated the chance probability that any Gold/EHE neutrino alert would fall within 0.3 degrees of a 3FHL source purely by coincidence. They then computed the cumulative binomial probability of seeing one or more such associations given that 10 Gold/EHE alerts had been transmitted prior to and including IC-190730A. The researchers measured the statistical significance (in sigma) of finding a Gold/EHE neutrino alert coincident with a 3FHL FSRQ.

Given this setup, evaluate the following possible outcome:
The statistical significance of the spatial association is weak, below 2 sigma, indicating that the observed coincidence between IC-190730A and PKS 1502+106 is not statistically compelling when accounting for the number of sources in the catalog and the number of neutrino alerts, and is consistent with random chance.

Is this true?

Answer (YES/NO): NO